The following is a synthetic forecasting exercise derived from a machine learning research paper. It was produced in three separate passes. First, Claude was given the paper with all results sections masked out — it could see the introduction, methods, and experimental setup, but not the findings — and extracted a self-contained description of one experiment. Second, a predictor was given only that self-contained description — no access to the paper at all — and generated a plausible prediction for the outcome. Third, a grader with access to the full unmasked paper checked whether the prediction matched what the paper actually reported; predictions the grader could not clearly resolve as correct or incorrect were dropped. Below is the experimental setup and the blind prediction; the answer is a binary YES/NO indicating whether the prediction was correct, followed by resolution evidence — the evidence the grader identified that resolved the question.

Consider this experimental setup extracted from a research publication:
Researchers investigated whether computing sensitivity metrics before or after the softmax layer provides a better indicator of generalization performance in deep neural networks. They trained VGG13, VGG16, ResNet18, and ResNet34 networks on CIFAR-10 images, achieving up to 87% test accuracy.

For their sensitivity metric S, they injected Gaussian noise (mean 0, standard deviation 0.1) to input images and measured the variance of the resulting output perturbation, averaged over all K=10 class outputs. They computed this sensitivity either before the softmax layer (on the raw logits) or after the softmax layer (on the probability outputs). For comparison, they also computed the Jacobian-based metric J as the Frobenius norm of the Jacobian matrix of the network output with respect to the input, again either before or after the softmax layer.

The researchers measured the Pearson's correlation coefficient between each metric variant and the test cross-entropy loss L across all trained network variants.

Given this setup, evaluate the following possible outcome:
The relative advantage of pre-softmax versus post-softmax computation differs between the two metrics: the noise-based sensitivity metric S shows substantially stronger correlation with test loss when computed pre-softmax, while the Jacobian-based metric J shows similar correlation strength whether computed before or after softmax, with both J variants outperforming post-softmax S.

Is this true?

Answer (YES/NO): NO